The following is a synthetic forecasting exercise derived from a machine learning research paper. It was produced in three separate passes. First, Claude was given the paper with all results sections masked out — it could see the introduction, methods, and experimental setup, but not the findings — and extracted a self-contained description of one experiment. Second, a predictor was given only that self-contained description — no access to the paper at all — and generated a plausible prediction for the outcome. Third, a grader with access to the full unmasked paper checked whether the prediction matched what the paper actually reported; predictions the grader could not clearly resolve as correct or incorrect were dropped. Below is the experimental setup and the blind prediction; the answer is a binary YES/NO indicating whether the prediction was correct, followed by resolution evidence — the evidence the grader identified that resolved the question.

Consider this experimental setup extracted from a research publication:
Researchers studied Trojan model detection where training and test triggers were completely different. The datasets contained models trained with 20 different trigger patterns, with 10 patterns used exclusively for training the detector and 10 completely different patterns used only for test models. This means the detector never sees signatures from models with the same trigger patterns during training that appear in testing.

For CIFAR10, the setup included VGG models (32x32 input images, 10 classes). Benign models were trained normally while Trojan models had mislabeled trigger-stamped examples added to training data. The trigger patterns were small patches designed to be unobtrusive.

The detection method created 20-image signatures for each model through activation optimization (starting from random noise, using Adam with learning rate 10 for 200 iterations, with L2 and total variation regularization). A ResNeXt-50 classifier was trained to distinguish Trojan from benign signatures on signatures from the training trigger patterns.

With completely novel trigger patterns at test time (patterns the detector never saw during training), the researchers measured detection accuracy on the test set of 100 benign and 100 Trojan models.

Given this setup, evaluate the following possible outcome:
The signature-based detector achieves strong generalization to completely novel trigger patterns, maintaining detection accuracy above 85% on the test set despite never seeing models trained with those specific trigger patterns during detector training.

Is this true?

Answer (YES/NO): YES